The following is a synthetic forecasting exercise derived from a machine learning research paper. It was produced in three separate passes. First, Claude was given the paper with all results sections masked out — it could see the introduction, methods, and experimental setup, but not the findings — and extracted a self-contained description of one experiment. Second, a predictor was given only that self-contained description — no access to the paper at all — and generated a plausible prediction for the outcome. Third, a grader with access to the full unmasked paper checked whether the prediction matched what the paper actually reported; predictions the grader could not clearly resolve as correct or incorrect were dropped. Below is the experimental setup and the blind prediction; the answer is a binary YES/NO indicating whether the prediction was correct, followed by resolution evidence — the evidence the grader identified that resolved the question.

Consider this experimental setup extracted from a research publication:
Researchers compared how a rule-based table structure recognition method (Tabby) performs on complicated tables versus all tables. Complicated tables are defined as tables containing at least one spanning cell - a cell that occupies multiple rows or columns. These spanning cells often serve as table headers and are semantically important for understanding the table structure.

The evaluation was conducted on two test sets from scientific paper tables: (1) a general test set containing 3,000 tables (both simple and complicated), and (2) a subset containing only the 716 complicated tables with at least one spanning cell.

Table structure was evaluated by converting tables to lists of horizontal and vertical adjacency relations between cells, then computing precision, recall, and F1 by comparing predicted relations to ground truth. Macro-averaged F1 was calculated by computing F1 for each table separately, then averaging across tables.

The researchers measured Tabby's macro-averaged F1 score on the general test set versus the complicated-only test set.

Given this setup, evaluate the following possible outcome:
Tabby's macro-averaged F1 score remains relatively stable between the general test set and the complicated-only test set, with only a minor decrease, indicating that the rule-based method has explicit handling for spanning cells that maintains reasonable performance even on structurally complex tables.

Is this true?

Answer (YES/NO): NO